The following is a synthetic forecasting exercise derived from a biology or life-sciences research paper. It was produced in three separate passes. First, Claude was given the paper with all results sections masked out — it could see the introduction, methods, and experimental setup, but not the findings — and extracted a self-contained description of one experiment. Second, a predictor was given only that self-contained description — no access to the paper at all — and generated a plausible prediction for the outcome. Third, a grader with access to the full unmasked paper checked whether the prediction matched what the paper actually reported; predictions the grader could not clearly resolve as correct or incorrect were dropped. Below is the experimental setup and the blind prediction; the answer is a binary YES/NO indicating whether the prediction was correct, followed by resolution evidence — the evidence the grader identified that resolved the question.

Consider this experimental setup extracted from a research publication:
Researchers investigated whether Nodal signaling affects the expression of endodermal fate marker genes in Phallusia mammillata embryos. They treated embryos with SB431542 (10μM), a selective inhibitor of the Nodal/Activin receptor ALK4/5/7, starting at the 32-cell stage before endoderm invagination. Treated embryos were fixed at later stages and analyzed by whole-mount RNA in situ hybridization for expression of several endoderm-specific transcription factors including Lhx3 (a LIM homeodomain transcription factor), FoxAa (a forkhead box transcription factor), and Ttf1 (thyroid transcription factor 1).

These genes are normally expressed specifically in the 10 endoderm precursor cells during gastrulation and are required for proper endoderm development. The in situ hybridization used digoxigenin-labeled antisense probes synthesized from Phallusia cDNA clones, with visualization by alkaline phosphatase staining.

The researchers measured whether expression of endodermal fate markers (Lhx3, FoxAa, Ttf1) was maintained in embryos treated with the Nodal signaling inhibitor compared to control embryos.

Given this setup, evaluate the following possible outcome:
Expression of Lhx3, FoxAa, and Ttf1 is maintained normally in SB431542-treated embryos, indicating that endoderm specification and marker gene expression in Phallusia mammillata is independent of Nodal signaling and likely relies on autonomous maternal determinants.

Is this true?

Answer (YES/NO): YES